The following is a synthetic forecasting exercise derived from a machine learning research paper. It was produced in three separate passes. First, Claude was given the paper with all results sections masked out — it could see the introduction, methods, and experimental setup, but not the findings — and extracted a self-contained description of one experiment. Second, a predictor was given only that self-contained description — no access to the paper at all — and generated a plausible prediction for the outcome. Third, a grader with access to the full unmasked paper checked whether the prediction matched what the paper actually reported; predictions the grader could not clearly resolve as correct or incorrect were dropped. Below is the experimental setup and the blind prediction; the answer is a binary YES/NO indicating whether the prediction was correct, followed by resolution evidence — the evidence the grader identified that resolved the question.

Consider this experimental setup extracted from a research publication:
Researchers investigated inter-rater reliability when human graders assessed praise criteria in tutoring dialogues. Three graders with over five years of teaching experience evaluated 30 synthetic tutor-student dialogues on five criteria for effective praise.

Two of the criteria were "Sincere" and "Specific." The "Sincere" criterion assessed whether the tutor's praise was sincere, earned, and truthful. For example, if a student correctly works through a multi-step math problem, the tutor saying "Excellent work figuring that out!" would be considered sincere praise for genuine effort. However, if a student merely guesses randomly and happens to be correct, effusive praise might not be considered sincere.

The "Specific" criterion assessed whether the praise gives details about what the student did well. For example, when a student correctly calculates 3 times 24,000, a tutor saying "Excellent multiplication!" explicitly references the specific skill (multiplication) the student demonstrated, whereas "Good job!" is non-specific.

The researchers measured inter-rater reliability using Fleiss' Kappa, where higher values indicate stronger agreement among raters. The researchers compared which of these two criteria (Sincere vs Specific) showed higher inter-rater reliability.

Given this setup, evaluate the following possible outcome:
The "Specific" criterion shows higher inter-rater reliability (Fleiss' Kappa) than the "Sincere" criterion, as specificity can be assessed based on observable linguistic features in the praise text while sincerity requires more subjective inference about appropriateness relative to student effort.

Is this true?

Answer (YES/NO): NO